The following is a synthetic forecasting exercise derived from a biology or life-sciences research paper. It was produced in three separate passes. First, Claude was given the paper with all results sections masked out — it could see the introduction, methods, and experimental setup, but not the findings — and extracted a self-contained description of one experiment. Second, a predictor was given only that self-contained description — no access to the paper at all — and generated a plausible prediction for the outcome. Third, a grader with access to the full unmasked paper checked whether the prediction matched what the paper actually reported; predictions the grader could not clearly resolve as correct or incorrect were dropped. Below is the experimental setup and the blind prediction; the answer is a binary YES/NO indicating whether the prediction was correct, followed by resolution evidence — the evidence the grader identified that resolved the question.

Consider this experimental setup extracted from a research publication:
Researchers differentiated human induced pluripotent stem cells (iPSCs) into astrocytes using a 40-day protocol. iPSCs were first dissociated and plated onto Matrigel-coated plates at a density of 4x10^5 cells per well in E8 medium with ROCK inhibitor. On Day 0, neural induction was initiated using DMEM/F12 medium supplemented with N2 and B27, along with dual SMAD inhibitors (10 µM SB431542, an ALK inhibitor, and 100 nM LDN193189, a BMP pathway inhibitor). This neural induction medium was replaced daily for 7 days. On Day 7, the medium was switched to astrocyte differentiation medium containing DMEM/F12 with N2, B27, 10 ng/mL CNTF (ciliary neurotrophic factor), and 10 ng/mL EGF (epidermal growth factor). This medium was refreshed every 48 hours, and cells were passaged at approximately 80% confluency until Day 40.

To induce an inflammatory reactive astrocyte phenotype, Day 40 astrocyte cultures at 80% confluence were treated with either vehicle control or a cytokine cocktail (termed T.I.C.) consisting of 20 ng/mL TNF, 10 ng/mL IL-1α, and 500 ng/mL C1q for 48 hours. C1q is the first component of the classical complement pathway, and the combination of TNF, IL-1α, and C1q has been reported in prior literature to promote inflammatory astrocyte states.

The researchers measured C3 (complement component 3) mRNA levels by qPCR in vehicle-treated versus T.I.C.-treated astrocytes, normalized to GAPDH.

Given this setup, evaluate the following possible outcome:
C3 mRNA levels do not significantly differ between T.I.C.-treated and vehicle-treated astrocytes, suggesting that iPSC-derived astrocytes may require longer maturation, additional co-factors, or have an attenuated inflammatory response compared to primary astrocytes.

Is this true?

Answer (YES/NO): NO